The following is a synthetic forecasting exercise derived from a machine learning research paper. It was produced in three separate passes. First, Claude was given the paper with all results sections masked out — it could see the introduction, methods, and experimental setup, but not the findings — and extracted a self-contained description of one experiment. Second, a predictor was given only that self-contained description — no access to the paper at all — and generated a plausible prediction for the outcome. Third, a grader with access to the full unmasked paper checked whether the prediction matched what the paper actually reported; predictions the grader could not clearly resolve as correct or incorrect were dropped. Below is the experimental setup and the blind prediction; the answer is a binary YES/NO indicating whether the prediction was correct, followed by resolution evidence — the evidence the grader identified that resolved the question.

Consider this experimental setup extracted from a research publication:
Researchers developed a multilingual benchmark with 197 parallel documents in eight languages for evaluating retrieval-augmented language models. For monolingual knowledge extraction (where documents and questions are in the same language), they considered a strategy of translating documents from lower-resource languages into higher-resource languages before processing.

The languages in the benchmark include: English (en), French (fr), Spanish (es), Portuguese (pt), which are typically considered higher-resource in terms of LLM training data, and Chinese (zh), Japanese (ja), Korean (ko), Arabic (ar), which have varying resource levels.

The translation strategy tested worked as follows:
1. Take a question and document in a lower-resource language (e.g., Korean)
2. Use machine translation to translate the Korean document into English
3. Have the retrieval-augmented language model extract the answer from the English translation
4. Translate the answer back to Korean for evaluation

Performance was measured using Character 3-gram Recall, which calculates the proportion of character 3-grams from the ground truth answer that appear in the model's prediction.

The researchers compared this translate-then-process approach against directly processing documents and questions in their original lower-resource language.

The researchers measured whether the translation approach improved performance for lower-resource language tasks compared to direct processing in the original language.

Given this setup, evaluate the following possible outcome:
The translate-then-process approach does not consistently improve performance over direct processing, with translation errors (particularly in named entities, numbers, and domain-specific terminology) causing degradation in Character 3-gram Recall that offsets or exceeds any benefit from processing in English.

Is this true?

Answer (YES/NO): YES